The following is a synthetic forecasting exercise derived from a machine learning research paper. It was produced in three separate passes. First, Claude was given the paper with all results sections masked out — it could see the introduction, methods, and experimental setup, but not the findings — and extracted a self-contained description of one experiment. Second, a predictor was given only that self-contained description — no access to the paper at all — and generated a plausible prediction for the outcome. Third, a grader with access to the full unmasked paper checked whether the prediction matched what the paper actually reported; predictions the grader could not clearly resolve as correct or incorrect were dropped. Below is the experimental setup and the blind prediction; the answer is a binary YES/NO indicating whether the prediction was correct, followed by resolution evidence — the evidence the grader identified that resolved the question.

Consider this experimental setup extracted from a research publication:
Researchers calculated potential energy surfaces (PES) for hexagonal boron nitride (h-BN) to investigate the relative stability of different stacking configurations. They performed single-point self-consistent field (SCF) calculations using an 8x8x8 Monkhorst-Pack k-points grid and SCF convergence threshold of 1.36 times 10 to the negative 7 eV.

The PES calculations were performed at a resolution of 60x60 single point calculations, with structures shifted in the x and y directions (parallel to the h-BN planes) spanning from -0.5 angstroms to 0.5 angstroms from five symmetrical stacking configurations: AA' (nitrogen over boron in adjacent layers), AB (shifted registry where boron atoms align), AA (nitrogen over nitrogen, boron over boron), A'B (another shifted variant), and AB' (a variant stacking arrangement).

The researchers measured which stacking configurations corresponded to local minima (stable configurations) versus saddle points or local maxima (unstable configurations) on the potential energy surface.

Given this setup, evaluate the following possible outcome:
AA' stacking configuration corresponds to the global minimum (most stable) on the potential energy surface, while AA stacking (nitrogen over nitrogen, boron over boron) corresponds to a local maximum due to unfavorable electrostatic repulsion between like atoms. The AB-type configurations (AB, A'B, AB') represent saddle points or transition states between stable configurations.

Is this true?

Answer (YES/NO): NO